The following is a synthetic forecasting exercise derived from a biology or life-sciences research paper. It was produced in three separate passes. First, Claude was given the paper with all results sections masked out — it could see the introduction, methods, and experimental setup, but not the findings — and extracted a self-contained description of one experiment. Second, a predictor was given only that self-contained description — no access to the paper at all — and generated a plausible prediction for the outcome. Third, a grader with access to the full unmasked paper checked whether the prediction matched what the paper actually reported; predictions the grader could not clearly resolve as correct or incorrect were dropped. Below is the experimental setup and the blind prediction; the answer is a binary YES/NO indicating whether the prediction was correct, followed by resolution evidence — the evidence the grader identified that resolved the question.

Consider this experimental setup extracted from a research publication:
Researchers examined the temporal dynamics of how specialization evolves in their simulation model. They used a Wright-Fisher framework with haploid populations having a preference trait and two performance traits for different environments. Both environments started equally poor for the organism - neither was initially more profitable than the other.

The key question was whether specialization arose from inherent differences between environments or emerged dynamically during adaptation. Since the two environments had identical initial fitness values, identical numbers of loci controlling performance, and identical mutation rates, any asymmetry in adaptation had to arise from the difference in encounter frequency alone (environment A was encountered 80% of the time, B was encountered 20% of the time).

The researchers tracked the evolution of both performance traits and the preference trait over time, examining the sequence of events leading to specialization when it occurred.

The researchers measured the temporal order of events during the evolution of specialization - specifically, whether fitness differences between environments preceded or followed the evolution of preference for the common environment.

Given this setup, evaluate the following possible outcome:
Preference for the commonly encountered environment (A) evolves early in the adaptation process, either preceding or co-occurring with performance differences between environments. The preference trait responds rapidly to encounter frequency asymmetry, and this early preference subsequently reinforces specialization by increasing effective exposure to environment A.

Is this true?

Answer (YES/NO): NO